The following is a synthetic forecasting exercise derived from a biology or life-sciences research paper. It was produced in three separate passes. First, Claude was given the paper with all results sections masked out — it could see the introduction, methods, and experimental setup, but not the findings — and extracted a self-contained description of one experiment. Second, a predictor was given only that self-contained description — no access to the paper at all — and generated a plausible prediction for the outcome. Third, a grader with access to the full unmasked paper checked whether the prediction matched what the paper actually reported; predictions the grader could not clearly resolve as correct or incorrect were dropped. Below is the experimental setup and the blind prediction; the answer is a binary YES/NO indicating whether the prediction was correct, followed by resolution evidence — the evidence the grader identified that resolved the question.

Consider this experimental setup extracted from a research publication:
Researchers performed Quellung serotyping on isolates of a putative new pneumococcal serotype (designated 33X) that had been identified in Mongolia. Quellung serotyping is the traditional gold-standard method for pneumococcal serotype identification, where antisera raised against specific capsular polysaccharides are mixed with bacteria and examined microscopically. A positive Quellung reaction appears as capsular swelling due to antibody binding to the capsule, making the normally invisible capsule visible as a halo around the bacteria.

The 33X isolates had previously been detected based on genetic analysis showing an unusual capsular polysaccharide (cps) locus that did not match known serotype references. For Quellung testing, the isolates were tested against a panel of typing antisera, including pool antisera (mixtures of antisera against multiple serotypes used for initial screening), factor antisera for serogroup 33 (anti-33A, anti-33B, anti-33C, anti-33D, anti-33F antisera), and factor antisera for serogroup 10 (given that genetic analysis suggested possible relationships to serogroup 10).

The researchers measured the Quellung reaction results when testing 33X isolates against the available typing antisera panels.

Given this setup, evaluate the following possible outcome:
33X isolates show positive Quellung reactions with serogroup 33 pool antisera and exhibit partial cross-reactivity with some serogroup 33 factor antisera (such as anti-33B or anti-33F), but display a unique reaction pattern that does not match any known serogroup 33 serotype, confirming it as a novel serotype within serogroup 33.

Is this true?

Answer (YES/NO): NO